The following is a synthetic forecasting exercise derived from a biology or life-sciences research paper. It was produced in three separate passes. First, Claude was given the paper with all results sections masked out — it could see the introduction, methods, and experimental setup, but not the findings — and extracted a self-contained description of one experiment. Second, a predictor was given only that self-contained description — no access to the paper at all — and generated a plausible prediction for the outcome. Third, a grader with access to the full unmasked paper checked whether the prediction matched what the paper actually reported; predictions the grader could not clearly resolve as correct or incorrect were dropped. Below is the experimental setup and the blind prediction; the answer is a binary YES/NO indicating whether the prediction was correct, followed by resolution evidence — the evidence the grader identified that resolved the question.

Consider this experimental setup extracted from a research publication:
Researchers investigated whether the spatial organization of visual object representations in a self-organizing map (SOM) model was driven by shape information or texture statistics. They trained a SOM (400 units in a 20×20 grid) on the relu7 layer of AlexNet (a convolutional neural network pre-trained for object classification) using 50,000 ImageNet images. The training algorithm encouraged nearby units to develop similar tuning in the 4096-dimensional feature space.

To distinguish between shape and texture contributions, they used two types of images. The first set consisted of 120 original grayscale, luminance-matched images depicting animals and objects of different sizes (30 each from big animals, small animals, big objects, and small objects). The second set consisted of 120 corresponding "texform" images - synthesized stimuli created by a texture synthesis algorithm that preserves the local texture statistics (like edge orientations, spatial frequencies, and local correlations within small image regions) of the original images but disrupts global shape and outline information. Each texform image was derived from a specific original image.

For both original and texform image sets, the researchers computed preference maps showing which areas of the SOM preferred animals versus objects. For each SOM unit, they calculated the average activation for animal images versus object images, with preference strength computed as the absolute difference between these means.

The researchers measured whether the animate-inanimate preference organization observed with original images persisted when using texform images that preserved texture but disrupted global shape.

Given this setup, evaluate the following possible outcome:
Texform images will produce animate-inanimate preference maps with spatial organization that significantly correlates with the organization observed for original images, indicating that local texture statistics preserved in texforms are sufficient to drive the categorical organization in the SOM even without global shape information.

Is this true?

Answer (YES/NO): YES